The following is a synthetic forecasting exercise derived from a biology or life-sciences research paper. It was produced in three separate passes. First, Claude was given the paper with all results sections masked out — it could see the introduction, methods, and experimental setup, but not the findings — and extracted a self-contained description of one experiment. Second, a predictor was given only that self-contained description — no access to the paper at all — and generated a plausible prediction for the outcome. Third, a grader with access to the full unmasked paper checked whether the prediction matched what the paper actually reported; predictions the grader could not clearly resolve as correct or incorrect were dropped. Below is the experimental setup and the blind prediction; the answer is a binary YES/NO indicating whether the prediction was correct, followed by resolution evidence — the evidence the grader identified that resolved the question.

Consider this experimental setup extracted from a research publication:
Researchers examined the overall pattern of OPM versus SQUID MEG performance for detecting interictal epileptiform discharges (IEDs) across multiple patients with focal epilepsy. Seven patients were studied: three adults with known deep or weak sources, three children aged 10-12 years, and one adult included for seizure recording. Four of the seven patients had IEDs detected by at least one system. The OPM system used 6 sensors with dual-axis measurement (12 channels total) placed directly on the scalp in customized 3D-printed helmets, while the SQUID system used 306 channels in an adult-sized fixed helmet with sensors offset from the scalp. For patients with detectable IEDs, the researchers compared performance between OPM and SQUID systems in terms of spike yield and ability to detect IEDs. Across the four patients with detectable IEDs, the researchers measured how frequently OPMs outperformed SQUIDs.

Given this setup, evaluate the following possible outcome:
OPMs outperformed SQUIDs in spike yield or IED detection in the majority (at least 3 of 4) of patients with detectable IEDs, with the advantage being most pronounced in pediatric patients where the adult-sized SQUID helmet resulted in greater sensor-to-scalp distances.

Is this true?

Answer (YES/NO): NO